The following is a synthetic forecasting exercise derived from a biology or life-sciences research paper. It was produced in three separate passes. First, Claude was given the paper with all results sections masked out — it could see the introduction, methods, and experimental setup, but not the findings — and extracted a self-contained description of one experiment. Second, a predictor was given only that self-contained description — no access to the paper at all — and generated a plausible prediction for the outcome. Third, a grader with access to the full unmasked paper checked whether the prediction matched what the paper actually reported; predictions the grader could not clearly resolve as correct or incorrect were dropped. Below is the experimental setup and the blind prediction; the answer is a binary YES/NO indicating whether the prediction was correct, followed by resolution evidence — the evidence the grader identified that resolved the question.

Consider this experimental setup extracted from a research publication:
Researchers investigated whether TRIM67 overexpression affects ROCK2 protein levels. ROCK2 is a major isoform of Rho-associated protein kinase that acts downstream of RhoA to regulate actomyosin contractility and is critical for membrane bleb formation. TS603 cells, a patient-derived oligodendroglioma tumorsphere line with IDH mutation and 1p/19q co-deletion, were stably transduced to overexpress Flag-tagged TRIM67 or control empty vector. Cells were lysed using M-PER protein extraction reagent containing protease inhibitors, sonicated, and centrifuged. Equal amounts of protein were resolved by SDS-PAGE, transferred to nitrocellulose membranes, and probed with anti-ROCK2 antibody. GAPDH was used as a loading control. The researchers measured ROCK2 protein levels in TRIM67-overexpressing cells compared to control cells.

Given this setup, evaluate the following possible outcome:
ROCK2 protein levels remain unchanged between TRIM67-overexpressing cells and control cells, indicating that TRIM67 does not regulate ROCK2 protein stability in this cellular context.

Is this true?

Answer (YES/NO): NO